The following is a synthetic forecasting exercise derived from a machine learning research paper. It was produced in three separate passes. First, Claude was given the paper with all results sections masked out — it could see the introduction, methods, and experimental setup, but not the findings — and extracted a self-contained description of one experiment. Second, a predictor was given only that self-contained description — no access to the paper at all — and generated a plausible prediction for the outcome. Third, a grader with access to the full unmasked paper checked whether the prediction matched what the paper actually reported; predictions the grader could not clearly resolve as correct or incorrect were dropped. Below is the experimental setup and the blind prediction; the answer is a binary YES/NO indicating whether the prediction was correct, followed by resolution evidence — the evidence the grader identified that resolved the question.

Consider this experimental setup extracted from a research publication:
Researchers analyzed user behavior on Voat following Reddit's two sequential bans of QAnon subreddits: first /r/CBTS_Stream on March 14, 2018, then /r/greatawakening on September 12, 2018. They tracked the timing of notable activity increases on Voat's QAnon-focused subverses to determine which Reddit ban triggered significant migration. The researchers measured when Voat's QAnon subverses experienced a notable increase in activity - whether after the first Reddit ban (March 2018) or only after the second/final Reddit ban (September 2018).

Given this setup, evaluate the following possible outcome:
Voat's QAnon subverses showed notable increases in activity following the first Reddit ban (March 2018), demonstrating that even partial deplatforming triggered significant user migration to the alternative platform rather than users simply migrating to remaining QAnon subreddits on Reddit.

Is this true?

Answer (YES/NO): NO